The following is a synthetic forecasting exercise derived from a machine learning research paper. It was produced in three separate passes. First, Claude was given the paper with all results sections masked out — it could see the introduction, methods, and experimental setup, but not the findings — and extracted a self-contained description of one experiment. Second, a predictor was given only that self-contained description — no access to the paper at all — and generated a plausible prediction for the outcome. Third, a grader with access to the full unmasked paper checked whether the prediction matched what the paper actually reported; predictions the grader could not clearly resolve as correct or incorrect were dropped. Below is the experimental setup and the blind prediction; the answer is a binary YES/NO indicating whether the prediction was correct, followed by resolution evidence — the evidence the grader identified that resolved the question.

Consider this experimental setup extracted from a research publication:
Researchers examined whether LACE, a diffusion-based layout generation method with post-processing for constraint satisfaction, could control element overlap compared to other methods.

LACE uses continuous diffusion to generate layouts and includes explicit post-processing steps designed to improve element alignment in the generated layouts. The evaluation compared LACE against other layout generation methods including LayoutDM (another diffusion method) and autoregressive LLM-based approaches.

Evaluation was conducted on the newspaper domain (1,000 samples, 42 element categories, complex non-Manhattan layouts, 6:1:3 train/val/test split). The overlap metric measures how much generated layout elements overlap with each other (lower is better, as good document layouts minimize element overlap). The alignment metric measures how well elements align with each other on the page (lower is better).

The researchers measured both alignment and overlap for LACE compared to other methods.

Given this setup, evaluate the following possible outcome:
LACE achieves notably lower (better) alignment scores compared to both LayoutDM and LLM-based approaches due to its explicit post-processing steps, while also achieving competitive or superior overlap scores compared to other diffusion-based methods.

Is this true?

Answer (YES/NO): NO